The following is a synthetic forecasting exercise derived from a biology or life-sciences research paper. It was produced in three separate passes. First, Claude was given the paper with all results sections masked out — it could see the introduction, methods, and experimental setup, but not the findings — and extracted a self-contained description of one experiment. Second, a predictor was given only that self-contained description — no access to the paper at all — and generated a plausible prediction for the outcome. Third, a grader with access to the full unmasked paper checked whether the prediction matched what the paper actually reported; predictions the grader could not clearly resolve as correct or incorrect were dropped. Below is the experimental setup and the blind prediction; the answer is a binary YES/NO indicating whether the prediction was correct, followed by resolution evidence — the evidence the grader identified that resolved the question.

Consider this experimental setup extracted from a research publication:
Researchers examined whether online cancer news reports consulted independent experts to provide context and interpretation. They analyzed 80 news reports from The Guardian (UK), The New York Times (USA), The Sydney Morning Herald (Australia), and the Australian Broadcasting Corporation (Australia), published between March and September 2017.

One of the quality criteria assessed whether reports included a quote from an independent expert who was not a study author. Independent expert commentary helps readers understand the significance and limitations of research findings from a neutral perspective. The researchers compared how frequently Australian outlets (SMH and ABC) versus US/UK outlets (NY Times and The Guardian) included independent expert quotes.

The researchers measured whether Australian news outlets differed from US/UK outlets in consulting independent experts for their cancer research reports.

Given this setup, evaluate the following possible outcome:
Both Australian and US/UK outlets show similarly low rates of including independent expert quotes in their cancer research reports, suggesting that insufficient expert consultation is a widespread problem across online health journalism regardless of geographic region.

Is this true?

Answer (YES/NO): NO